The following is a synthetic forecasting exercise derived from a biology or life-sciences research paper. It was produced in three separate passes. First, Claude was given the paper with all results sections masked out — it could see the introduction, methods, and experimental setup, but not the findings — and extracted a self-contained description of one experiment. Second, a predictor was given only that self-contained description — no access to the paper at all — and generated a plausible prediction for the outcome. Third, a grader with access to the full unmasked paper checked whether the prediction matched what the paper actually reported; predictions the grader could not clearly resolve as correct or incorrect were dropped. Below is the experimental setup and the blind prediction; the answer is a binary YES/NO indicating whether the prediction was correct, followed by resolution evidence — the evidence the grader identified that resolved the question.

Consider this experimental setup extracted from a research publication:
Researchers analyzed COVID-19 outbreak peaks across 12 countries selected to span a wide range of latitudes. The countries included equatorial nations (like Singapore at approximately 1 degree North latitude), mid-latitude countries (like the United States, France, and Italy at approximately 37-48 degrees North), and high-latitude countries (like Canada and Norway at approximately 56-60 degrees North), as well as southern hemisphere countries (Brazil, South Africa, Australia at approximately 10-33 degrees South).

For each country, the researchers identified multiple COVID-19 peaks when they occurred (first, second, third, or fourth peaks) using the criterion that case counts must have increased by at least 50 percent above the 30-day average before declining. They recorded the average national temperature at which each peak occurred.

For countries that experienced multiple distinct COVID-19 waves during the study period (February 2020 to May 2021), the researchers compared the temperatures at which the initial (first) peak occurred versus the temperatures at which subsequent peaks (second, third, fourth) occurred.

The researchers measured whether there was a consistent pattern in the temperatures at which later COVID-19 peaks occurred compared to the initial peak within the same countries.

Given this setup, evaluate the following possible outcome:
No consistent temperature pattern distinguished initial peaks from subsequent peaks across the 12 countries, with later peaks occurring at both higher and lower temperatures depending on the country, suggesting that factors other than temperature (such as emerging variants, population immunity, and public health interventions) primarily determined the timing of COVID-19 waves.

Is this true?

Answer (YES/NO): NO